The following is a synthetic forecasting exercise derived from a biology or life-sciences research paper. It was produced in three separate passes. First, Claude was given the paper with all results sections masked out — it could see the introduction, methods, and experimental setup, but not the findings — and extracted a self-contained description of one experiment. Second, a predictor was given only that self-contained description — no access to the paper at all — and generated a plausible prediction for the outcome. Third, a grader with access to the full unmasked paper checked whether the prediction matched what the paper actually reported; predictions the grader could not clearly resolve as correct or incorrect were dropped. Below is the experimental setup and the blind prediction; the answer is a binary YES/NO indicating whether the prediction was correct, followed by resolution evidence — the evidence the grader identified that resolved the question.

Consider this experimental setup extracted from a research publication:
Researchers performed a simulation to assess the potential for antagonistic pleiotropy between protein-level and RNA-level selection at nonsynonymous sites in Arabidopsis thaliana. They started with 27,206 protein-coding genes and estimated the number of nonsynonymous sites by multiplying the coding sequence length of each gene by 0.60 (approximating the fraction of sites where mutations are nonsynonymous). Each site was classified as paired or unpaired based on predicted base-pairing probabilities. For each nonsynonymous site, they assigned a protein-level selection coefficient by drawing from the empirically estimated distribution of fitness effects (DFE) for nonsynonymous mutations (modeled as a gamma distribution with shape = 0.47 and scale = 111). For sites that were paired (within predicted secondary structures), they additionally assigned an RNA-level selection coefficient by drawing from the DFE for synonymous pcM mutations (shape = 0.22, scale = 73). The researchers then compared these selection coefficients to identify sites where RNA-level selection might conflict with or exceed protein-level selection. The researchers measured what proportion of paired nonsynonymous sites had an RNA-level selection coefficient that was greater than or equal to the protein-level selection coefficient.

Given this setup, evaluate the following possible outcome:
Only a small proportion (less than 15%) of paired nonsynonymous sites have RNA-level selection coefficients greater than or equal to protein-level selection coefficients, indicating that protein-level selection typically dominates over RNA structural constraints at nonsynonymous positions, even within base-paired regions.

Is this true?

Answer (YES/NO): NO